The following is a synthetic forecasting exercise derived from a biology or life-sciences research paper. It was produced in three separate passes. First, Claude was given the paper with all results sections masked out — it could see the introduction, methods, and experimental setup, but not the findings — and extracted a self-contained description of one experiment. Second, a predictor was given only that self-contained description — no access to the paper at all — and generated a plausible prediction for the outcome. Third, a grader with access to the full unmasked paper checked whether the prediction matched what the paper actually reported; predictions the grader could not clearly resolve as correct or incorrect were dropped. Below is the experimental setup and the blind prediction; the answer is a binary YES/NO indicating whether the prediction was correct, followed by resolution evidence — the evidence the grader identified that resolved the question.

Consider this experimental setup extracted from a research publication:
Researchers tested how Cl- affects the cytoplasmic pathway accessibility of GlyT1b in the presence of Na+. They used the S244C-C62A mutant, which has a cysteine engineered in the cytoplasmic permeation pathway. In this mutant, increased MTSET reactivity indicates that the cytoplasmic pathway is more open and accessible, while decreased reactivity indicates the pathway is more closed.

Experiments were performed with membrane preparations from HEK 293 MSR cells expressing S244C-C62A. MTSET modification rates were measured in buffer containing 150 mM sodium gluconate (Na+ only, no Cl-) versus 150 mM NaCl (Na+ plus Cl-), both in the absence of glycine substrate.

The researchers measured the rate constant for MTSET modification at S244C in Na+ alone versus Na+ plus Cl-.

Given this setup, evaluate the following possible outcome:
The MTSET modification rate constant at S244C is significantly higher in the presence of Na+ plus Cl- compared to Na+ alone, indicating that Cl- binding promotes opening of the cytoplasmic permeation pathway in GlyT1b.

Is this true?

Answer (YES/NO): YES